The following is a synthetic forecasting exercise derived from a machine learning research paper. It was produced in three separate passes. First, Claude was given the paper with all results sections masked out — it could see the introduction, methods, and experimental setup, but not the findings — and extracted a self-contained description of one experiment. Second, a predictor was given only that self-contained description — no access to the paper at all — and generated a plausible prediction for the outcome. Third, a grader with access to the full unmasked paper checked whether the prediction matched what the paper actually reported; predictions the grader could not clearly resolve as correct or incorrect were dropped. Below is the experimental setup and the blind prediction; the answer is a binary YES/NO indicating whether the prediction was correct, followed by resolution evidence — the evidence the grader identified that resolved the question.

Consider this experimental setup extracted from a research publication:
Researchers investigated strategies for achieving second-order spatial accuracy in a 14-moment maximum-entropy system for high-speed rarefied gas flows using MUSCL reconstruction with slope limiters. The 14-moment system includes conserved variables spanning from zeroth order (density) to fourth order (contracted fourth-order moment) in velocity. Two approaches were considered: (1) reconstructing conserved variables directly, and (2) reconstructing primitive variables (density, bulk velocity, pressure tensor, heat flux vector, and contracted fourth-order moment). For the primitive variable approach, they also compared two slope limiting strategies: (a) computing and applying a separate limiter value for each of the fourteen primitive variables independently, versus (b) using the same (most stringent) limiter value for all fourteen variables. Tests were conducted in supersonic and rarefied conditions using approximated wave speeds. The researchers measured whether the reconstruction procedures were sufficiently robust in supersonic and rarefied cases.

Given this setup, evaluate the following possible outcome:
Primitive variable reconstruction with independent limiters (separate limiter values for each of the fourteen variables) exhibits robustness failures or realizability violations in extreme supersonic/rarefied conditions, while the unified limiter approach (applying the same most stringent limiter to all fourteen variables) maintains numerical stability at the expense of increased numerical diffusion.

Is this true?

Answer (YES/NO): YES